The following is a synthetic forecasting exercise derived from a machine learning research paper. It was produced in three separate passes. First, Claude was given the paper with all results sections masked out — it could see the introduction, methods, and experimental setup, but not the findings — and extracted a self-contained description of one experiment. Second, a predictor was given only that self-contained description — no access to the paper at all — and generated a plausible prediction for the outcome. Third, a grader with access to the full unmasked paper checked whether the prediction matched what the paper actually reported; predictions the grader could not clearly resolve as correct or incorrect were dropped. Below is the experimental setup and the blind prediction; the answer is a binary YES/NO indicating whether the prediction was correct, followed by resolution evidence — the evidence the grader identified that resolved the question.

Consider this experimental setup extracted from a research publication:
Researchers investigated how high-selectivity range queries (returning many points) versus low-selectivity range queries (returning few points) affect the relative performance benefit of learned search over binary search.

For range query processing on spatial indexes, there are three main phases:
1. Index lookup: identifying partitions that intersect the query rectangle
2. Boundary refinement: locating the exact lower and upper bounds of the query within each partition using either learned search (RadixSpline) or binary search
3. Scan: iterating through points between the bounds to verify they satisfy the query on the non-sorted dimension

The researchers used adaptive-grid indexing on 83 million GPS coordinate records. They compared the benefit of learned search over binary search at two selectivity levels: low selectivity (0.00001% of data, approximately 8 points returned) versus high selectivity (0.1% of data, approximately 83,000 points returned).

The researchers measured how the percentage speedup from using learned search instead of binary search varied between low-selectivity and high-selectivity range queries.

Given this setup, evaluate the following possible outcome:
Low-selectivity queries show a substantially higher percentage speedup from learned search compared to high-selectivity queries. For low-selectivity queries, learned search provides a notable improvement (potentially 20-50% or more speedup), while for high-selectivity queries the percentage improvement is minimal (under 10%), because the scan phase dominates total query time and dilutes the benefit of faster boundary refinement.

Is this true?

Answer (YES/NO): YES